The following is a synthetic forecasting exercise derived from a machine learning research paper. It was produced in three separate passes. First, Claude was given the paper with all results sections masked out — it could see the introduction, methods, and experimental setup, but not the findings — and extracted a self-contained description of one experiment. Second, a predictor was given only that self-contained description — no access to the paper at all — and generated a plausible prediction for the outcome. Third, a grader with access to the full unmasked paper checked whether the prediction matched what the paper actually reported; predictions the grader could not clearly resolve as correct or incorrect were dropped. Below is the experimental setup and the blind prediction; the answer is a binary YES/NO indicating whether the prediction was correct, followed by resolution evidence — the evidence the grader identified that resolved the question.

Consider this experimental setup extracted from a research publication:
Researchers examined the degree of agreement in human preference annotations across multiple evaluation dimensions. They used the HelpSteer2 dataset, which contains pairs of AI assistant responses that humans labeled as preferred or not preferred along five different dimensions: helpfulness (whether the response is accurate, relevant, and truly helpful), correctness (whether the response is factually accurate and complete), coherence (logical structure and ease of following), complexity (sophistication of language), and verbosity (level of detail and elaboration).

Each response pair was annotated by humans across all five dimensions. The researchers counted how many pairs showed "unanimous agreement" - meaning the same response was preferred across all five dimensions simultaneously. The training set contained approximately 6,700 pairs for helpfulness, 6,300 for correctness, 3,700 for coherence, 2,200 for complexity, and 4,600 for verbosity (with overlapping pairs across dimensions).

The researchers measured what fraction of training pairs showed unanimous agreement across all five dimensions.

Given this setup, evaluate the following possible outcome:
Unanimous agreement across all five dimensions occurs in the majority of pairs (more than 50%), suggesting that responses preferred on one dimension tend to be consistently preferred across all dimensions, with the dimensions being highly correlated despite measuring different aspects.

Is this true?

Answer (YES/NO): NO